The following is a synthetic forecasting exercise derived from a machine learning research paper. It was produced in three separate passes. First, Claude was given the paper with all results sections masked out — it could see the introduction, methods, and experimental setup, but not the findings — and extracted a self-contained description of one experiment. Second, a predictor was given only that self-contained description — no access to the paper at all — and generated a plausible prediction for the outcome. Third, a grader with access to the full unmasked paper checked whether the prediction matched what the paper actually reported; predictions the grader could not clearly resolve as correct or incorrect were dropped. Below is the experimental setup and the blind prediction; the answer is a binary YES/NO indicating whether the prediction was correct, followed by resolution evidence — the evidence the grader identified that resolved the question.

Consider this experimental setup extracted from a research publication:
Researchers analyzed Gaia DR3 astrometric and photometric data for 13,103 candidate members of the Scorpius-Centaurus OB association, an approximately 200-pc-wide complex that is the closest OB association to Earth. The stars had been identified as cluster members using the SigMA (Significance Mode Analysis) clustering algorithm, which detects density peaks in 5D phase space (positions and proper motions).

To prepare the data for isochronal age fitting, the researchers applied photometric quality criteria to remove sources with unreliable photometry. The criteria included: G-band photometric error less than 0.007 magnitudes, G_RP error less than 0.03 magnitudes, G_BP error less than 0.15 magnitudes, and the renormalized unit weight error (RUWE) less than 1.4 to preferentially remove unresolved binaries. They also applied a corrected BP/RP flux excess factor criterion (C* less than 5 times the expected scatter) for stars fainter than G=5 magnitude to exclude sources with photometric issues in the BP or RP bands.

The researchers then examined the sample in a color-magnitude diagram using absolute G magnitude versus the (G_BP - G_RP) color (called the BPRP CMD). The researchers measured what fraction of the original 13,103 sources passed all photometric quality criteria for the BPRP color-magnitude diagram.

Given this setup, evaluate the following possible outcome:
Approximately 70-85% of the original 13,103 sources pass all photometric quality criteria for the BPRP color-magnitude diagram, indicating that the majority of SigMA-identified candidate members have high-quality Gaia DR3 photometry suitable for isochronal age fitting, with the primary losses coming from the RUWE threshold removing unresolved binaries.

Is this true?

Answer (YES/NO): YES